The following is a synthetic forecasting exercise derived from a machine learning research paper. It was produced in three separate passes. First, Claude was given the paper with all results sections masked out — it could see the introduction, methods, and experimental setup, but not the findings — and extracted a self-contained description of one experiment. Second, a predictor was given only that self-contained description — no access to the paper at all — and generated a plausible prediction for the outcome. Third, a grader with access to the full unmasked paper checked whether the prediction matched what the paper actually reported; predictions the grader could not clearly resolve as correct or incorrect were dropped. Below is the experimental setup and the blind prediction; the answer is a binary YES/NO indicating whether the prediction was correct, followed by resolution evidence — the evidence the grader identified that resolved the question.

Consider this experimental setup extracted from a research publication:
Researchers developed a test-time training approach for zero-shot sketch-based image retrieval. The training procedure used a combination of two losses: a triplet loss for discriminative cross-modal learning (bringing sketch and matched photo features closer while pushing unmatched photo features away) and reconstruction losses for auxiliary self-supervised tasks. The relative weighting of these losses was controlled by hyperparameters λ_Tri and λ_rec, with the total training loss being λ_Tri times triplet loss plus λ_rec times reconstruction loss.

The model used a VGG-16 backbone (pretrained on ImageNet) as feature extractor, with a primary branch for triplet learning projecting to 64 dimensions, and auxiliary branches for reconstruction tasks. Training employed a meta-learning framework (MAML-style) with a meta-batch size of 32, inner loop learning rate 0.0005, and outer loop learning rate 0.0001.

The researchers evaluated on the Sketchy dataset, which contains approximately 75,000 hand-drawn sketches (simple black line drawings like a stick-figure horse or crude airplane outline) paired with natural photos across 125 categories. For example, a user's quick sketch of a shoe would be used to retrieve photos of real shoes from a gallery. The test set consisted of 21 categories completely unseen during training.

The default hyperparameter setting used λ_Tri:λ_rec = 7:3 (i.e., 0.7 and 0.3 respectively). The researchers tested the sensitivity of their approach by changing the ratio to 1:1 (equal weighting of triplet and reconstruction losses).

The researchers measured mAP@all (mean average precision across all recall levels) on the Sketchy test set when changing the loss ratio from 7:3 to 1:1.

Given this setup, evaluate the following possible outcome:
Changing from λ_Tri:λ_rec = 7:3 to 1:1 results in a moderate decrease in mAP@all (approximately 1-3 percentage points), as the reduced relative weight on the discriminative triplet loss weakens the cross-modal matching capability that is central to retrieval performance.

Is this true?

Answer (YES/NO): NO